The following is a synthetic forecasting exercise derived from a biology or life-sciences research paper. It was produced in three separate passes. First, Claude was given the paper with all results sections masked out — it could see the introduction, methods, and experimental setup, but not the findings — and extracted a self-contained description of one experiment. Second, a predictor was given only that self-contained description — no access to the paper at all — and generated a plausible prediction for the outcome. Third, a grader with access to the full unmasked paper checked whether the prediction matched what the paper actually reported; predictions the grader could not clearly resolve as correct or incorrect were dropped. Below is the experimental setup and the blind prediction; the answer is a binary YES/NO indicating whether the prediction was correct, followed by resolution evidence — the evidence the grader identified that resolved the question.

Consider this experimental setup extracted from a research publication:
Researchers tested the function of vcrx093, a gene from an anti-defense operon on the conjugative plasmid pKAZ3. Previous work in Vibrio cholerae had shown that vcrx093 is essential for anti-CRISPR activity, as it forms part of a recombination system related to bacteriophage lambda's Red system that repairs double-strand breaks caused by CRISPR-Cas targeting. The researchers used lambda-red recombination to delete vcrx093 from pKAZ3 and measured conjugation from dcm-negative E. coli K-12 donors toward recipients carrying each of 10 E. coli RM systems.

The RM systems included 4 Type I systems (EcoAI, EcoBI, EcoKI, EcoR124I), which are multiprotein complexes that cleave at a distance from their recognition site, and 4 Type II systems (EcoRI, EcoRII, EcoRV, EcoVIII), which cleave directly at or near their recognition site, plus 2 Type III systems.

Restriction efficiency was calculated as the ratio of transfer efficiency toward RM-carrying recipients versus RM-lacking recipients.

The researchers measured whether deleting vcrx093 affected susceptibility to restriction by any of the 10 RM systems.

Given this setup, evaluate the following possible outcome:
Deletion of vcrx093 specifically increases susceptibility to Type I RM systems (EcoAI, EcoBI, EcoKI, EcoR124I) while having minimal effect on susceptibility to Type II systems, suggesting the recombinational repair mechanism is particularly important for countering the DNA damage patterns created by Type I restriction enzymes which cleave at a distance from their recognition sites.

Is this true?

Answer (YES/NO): NO